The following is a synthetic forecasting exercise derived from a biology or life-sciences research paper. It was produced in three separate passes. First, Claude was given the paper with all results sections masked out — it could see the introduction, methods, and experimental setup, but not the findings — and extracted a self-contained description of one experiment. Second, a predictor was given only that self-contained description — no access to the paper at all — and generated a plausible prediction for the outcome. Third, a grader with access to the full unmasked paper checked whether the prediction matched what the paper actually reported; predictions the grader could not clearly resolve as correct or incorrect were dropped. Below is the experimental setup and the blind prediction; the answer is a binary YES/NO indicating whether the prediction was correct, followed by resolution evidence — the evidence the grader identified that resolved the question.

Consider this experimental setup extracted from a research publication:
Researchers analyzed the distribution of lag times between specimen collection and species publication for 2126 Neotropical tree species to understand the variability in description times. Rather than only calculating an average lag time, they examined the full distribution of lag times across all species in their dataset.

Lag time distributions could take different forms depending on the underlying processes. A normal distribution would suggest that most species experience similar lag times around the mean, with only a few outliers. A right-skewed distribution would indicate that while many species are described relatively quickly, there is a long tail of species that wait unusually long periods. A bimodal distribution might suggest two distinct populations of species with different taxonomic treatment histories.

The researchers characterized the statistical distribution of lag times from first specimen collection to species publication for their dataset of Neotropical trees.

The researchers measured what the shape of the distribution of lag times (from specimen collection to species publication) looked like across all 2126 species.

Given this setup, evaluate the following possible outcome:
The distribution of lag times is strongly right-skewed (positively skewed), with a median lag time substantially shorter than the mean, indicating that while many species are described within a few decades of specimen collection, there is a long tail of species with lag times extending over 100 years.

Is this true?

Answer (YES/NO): YES